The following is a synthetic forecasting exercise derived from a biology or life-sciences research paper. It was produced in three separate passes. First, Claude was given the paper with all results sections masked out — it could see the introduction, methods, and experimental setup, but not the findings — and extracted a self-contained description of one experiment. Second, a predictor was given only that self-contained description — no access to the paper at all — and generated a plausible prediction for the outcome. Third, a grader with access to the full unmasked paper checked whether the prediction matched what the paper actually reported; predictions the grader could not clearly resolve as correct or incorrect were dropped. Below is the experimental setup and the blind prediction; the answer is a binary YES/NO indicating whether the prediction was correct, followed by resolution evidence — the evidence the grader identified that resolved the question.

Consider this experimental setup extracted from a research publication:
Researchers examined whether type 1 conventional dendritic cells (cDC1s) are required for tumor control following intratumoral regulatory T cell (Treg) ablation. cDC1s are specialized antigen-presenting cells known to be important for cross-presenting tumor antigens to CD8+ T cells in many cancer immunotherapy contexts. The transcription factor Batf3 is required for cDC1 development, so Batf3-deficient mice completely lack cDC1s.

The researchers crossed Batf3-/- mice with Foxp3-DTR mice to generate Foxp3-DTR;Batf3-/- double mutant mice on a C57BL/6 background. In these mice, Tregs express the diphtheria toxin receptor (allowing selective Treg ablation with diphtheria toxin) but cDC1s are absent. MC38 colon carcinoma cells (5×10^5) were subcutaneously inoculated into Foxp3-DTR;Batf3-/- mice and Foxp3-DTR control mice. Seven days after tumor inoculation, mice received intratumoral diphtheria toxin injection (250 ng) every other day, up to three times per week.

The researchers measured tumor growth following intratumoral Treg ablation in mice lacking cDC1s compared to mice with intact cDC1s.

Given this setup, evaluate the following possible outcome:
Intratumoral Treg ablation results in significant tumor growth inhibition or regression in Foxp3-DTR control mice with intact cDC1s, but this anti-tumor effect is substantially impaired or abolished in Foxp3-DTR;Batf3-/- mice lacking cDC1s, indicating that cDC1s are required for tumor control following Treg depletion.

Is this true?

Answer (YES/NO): NO